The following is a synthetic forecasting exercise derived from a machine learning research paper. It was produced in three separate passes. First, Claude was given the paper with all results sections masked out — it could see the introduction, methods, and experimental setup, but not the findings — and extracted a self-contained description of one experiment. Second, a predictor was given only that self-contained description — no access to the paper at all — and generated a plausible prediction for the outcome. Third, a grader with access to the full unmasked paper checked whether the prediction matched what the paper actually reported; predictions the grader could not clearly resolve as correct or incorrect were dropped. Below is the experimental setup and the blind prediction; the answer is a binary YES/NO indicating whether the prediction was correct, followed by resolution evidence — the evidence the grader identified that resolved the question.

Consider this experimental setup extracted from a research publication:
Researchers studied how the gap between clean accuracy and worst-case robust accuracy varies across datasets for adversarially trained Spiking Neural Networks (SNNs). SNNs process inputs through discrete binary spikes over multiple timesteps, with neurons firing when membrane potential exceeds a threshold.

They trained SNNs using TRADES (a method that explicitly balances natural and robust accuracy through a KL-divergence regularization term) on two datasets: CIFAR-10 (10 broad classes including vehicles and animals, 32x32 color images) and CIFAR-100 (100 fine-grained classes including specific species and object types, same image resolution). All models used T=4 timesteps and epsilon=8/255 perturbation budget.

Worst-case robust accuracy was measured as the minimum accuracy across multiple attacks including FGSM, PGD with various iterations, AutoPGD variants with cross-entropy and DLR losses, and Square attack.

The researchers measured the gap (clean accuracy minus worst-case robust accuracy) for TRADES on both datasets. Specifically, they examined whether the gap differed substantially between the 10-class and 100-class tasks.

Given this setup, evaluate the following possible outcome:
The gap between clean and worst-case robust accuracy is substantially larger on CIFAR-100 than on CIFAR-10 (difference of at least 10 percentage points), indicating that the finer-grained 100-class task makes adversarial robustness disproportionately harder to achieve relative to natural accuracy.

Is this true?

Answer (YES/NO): NO